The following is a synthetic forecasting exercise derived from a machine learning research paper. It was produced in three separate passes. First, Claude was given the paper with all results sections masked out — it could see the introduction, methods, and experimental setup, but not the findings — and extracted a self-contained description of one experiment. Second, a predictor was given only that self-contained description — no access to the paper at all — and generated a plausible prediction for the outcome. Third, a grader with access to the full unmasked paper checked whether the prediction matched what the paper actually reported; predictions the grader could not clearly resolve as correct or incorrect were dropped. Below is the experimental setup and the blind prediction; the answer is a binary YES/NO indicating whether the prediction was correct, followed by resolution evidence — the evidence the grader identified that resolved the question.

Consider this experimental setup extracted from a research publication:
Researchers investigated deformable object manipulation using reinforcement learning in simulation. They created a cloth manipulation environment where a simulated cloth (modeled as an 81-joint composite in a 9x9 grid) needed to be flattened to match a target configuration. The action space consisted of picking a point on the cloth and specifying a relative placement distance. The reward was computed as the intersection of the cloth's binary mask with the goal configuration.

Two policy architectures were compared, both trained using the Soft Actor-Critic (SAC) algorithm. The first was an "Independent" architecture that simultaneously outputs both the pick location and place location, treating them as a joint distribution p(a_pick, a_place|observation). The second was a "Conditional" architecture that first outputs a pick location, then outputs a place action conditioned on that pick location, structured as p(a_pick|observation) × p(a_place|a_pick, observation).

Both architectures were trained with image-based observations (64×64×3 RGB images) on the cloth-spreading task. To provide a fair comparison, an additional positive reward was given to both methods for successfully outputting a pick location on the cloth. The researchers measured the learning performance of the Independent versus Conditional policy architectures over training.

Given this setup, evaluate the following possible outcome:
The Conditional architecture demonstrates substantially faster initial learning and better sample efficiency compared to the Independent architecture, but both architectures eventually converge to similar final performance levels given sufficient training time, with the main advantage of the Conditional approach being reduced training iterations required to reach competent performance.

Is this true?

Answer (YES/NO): NO